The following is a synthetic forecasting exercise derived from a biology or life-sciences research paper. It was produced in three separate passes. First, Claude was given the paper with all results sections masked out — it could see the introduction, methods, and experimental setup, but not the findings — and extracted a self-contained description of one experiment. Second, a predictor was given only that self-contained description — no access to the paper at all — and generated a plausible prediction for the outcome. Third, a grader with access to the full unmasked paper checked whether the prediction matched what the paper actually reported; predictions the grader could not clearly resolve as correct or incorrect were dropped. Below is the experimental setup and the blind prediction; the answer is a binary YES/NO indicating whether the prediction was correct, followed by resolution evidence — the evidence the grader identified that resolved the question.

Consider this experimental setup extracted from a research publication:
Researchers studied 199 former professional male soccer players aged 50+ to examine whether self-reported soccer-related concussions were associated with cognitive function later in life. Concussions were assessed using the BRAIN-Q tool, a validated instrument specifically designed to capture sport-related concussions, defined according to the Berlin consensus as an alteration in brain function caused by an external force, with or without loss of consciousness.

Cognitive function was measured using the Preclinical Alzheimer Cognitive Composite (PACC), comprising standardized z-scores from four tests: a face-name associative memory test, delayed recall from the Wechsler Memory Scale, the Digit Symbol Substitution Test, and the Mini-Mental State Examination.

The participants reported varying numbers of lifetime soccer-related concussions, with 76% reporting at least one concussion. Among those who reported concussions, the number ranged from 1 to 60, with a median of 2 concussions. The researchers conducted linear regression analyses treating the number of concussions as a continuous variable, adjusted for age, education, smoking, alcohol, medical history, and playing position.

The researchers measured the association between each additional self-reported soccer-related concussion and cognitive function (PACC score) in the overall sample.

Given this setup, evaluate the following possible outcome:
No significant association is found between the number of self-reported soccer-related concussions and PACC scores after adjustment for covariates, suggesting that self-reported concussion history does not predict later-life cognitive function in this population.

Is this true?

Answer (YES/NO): NO